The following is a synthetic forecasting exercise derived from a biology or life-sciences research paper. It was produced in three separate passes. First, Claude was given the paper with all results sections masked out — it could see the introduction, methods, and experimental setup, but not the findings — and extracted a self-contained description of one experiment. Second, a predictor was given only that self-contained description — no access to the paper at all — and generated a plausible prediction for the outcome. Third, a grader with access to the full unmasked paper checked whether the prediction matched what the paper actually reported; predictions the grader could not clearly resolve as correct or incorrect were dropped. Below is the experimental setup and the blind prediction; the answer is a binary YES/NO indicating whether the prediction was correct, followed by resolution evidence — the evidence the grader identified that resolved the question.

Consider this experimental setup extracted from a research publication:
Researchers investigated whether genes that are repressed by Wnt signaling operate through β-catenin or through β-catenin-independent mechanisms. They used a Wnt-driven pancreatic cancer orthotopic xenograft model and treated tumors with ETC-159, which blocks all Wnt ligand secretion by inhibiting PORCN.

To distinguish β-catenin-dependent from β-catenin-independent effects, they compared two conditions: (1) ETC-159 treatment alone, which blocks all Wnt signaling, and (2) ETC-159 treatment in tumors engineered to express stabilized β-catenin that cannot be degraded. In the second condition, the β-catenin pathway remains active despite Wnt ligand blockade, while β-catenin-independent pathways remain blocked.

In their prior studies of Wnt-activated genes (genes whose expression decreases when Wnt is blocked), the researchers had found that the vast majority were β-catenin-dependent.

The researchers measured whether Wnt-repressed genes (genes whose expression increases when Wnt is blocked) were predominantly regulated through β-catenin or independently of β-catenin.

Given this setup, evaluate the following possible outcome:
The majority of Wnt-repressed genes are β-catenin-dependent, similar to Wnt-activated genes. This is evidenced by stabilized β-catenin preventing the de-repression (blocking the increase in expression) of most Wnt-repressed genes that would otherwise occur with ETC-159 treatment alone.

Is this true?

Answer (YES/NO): YES